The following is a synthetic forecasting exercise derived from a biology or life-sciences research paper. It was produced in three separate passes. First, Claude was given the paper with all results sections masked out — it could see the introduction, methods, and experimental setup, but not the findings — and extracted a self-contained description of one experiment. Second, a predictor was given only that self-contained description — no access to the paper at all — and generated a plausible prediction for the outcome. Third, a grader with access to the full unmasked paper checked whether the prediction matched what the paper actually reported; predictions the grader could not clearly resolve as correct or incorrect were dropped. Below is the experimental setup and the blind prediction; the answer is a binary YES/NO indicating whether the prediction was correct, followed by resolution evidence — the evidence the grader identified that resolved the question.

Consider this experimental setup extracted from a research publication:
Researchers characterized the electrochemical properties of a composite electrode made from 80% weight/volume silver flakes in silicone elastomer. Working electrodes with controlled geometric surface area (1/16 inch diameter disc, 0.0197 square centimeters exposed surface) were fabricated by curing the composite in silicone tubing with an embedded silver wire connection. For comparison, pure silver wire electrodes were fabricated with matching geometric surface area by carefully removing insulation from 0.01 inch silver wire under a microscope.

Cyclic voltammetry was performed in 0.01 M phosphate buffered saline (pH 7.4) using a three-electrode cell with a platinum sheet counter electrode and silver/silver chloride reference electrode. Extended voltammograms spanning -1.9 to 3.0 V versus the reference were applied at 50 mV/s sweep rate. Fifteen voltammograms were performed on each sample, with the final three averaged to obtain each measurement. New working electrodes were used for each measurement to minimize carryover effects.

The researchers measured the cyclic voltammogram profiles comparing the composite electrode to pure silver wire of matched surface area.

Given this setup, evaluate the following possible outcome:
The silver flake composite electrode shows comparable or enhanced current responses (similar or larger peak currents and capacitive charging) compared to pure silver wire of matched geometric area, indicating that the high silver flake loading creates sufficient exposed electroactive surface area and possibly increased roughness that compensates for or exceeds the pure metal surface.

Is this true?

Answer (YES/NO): NO